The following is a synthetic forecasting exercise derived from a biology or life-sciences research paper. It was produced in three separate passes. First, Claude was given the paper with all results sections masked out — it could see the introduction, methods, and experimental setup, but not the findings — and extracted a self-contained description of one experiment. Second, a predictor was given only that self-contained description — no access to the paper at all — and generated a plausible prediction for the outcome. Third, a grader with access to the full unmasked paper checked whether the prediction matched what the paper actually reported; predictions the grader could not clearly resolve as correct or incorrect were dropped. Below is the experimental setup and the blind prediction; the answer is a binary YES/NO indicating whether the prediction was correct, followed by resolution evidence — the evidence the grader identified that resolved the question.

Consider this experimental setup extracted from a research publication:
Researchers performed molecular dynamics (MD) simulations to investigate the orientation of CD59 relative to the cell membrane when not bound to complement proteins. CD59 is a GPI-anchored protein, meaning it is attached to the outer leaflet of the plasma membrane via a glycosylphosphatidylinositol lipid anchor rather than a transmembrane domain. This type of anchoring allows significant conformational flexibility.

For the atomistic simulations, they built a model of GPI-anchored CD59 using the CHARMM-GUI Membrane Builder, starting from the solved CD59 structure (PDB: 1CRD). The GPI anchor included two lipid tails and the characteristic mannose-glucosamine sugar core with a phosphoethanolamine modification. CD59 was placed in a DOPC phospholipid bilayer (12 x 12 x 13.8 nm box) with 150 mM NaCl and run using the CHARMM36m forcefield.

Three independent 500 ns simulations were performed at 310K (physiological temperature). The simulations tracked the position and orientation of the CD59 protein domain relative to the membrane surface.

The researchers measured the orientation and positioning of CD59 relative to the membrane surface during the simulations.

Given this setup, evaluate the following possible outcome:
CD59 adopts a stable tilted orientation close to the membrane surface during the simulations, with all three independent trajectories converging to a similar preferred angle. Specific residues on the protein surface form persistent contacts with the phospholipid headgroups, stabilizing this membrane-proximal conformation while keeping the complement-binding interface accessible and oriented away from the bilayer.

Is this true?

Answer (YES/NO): NO